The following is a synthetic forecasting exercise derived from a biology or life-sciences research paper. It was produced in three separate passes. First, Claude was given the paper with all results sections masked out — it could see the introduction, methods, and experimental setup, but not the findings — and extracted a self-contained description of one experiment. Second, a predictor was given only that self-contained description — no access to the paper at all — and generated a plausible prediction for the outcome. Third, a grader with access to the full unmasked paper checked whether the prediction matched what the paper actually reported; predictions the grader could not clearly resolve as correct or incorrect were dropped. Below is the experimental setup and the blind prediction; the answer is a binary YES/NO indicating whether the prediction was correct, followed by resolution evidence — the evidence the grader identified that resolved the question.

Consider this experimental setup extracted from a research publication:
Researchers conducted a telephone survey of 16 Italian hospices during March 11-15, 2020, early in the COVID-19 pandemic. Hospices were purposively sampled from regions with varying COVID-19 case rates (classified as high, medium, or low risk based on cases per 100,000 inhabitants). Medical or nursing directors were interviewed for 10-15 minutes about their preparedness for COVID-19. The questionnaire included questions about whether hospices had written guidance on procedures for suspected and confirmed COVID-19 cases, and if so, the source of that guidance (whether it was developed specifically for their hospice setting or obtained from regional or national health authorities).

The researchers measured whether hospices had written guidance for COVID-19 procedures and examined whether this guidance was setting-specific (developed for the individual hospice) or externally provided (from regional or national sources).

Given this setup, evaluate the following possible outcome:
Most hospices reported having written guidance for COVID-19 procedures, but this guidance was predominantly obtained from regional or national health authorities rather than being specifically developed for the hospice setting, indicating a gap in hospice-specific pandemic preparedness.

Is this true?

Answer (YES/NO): YES